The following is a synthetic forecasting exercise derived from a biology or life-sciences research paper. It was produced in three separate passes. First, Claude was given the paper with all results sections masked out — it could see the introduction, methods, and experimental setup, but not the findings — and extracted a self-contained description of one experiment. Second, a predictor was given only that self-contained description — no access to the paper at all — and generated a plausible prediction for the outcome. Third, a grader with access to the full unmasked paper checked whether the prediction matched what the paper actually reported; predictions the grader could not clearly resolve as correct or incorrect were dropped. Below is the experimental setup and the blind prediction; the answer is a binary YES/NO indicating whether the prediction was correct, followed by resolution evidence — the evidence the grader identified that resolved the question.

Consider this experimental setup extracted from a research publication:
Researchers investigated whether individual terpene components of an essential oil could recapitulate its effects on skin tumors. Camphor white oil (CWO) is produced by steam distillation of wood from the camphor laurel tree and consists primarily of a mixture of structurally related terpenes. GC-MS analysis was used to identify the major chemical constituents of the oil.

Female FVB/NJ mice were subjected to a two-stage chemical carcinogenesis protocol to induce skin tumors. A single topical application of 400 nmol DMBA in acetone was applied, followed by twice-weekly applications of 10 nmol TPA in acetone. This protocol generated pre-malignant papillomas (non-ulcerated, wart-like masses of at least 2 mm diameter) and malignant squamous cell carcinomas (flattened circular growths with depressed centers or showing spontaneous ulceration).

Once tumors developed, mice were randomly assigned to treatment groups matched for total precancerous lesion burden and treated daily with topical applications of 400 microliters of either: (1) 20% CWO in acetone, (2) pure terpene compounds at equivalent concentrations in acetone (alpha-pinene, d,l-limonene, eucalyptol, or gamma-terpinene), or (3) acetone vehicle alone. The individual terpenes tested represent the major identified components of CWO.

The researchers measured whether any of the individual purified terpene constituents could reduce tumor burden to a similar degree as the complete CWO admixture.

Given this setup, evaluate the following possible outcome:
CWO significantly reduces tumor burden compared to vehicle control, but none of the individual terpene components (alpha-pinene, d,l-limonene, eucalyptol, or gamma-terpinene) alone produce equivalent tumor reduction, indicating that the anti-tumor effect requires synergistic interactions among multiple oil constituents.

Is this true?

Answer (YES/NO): NO